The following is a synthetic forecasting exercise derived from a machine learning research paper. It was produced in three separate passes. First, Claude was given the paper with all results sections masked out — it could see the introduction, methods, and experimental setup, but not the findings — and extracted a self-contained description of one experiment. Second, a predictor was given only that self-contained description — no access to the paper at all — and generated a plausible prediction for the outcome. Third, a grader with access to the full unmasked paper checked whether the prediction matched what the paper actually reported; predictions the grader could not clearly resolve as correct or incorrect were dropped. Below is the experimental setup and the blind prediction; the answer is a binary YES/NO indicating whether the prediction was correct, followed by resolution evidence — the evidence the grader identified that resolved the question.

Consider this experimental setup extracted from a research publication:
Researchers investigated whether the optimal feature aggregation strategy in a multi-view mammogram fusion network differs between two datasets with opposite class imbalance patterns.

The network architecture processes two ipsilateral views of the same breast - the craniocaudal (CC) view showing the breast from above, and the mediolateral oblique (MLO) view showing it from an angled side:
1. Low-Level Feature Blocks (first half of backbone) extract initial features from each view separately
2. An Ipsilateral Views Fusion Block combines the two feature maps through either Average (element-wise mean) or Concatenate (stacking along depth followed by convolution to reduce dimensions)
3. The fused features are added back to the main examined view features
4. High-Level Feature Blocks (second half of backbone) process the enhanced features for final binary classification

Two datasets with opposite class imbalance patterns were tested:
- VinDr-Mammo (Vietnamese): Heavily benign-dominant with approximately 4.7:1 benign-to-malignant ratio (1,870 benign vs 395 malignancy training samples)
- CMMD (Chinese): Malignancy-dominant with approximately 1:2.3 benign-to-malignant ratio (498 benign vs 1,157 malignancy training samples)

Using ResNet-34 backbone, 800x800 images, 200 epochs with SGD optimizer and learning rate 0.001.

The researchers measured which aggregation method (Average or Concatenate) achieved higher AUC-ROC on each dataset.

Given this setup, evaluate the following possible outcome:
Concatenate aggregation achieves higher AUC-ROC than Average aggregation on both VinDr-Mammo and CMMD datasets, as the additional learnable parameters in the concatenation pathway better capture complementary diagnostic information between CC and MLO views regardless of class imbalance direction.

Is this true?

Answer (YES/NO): YES